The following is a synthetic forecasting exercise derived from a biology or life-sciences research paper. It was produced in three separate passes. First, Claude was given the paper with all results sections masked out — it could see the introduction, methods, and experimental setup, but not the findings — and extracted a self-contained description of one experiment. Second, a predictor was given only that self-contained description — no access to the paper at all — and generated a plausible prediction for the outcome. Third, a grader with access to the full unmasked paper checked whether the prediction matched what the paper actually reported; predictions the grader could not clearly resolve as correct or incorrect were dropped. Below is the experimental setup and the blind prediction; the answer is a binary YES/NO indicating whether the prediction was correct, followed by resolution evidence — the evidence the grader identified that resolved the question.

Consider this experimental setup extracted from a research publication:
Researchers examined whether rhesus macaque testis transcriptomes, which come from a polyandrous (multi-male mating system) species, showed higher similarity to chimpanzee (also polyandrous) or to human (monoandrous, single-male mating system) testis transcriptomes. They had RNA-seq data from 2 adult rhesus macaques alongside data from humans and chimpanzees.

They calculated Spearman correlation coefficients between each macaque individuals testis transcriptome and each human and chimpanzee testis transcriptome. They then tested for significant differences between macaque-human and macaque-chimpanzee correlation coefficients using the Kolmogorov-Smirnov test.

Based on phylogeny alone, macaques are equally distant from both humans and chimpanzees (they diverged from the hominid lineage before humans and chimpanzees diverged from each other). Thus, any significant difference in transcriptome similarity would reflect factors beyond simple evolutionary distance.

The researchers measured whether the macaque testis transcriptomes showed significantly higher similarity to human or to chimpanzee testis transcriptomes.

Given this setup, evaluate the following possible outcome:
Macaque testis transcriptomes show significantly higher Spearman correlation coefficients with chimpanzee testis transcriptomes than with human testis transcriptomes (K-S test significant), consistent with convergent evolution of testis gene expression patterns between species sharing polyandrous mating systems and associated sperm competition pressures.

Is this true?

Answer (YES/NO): YES